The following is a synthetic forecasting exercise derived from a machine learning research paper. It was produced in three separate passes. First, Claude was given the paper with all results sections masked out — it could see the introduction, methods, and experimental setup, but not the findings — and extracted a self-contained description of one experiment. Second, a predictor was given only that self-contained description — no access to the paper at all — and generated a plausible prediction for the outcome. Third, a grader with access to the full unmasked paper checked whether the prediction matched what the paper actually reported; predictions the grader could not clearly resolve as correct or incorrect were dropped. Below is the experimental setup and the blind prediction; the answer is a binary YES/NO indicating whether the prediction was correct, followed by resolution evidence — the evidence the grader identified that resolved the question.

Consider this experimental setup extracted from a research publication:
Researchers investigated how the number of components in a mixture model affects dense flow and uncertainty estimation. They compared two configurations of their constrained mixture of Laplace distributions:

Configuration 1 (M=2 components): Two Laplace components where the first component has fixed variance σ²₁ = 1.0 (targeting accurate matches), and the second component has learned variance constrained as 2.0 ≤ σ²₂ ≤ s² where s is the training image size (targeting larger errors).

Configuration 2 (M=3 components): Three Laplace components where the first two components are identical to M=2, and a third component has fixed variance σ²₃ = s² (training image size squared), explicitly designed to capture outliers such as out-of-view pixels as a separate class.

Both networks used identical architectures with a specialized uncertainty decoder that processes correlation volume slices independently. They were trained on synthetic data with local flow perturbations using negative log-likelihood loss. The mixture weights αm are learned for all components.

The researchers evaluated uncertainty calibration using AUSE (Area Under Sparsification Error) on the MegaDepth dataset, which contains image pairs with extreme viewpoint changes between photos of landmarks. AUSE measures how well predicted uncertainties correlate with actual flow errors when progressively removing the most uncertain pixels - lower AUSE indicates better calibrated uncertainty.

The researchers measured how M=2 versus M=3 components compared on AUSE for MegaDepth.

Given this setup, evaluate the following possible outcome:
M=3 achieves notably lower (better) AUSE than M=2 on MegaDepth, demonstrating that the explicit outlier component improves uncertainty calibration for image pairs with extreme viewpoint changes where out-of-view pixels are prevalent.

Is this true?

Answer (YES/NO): NO